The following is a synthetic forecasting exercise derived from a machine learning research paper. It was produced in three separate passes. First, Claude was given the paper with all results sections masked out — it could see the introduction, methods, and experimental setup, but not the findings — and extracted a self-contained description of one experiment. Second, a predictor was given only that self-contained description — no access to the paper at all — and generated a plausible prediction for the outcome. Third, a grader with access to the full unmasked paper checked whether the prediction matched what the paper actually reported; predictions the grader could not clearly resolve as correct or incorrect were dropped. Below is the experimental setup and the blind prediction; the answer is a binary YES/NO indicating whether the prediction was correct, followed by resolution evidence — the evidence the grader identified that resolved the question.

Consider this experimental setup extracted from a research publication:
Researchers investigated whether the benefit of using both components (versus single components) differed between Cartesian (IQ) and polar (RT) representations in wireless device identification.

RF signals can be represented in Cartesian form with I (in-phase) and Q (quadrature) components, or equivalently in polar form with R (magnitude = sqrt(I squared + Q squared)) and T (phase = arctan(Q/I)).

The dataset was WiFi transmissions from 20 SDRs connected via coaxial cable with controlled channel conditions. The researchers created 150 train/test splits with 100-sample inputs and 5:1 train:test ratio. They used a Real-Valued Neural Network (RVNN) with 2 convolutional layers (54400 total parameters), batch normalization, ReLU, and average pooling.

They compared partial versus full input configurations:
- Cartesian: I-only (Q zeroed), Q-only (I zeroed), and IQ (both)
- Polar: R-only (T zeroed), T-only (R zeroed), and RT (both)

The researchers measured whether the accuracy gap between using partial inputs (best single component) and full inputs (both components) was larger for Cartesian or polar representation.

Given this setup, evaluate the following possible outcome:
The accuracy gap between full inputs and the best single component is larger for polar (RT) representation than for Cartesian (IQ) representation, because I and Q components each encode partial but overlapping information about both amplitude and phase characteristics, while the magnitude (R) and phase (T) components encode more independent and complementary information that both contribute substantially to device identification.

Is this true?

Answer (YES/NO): NO